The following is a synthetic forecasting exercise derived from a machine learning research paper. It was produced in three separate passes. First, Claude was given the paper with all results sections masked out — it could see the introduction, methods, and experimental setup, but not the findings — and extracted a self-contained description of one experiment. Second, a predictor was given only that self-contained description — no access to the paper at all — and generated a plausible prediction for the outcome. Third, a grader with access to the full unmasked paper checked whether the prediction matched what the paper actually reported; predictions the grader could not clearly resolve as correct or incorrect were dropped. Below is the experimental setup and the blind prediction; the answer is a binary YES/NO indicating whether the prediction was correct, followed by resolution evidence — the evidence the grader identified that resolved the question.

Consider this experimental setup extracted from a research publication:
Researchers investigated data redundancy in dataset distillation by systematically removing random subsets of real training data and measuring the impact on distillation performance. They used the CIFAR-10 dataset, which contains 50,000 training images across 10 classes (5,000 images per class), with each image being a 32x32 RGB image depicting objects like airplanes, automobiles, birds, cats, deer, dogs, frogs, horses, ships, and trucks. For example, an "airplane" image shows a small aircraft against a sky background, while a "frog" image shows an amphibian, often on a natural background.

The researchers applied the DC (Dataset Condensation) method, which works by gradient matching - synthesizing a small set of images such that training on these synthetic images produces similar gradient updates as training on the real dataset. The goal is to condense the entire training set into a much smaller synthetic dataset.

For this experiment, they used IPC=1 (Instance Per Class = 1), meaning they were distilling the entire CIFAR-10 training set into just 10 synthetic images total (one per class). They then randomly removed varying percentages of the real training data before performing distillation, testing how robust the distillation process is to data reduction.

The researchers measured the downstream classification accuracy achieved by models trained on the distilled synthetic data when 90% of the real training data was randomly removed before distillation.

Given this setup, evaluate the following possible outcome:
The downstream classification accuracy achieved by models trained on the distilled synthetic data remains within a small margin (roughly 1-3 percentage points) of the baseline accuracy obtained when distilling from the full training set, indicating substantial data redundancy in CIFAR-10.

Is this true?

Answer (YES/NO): YES